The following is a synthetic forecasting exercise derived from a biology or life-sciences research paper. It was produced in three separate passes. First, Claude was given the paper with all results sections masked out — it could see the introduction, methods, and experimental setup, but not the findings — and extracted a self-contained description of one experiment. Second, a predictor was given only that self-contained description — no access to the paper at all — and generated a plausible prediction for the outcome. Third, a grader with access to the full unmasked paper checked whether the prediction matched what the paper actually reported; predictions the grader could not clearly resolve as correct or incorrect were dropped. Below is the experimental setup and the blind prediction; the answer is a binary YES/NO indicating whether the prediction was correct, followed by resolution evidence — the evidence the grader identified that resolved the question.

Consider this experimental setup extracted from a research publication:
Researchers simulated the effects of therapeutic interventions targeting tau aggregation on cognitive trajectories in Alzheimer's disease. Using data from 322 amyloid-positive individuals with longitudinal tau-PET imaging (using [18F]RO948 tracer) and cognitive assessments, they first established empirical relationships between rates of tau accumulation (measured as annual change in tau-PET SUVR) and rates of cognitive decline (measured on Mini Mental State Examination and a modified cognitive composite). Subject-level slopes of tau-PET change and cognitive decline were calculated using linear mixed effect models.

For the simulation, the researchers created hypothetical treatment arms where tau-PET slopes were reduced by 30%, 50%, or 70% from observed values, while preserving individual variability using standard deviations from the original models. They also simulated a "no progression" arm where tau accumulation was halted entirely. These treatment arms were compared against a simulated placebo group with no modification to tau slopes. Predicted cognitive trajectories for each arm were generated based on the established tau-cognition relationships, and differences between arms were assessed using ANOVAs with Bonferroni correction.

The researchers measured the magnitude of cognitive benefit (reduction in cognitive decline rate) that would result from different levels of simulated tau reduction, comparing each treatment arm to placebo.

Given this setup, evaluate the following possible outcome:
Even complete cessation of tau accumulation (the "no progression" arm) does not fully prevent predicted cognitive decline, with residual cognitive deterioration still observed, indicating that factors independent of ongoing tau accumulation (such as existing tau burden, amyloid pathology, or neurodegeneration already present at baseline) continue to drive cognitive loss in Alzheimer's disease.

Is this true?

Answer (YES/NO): YES